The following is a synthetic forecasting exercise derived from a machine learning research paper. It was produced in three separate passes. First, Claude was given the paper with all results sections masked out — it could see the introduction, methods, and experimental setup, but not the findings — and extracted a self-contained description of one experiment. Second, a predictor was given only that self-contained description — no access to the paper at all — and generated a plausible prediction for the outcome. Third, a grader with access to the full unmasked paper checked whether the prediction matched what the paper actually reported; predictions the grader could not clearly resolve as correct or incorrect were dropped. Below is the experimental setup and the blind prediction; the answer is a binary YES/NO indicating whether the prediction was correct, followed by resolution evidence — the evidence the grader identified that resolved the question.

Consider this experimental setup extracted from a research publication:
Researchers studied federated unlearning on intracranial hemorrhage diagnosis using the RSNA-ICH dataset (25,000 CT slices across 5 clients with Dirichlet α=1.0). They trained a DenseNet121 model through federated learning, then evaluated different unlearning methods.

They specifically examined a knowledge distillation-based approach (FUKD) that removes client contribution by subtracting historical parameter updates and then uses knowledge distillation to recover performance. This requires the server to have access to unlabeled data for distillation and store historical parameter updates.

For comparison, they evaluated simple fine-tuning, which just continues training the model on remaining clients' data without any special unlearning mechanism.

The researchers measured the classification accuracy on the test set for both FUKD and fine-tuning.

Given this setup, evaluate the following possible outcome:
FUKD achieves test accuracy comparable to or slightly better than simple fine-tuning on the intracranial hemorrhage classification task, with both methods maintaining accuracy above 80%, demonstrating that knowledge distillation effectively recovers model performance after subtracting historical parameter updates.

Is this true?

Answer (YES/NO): NO